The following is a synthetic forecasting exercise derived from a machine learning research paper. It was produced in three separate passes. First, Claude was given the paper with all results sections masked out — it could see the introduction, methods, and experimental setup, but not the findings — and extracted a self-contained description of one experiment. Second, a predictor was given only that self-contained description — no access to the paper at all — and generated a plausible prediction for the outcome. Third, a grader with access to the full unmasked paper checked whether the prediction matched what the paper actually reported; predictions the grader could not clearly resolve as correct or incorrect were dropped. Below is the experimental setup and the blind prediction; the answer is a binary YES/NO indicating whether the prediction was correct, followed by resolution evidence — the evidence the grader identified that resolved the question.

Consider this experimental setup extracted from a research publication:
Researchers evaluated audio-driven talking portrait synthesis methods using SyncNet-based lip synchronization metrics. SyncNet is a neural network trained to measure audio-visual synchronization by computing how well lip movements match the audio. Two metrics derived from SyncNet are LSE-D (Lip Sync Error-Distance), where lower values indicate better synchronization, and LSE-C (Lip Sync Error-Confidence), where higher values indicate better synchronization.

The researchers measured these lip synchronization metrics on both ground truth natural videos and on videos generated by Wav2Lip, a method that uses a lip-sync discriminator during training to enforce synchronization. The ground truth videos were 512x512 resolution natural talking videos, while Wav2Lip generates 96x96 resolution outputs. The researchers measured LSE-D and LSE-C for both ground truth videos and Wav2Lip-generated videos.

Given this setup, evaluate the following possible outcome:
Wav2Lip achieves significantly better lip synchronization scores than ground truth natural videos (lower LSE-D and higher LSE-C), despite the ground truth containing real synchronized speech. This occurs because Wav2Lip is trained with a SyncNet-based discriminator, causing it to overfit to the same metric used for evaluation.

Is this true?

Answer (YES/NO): YES